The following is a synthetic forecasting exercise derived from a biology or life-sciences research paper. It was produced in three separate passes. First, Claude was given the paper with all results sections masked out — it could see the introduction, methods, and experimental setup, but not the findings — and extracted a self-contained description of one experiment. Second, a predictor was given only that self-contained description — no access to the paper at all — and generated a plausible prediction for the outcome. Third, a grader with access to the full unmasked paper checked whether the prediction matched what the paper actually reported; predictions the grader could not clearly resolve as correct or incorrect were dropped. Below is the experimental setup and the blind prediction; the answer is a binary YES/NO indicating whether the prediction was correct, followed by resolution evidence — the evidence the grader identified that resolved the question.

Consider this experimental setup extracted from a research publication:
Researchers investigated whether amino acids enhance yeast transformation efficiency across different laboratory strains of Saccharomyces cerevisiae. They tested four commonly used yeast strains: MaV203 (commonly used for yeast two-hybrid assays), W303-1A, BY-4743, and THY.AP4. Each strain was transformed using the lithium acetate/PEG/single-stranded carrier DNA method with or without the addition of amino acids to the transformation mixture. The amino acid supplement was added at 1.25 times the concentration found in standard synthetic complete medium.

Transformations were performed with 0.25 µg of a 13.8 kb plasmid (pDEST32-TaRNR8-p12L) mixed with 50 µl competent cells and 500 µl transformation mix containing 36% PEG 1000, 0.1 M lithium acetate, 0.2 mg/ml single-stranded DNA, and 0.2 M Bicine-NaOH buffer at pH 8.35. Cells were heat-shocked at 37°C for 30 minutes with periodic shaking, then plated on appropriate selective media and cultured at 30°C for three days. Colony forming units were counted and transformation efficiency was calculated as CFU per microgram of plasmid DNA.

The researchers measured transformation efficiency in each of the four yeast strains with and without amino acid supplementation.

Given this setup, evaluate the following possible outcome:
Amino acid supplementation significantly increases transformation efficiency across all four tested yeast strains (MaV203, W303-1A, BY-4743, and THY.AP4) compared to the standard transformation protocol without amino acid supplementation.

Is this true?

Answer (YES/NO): YES